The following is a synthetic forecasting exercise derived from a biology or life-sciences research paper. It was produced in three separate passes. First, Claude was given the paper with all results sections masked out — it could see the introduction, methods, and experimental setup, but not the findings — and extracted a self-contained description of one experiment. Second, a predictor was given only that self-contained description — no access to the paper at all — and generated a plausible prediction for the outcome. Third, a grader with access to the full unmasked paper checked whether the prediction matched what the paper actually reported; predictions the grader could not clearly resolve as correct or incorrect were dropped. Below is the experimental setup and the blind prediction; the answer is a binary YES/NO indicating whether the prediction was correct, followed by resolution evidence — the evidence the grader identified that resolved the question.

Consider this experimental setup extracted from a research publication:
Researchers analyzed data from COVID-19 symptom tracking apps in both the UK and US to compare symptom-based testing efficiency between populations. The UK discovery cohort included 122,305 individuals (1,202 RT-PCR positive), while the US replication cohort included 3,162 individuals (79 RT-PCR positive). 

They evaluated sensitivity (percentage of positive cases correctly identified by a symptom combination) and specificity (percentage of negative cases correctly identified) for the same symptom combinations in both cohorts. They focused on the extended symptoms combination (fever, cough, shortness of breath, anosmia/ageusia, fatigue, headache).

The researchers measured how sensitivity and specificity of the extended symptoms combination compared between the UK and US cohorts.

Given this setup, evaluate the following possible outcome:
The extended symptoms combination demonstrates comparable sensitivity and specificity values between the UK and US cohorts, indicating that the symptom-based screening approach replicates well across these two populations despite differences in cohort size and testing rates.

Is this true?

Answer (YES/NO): NO